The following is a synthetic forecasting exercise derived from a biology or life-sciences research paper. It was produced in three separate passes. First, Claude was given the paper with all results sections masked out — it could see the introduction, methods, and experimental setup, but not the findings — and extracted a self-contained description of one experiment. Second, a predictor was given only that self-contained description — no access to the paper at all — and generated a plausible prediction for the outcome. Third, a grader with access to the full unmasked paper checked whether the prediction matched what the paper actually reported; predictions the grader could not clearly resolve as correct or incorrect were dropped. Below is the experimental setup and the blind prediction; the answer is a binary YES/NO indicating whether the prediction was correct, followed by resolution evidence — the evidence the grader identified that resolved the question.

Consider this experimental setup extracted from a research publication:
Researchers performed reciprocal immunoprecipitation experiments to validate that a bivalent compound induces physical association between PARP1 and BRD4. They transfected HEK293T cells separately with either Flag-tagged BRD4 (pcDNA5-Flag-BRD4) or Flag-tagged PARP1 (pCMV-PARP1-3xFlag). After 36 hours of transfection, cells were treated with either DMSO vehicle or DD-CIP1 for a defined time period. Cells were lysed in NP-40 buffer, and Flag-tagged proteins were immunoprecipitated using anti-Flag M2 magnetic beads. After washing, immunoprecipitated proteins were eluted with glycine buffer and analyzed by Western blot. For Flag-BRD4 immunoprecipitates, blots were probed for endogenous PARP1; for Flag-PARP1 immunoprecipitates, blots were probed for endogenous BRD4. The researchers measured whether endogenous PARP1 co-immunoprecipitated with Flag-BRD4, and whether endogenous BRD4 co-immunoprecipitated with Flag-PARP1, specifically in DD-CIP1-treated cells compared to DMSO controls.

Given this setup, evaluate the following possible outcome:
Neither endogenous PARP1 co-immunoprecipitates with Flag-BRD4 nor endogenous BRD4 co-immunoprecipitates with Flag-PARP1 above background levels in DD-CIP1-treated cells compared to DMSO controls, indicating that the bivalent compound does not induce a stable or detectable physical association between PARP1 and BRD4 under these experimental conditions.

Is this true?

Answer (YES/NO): NO